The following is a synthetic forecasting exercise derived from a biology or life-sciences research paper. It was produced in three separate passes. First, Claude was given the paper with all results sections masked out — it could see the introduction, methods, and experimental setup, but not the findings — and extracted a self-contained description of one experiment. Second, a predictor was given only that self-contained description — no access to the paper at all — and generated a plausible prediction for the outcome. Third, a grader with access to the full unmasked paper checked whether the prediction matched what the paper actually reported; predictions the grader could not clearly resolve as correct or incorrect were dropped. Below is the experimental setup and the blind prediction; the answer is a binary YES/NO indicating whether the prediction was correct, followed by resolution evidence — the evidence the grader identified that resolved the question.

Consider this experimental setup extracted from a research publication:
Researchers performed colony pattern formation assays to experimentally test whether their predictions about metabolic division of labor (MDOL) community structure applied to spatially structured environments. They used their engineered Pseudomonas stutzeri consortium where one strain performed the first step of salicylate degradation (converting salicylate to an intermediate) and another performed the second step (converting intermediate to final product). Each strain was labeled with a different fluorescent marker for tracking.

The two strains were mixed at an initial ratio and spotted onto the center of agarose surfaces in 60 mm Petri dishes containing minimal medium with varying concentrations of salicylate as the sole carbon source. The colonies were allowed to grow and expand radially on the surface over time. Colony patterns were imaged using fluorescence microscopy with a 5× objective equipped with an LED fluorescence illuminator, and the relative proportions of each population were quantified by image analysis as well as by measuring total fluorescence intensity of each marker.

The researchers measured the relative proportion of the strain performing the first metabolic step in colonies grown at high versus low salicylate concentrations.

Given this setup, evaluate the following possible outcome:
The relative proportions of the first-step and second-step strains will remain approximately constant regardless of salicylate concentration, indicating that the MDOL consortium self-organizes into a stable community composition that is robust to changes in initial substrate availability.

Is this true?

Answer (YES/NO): NO